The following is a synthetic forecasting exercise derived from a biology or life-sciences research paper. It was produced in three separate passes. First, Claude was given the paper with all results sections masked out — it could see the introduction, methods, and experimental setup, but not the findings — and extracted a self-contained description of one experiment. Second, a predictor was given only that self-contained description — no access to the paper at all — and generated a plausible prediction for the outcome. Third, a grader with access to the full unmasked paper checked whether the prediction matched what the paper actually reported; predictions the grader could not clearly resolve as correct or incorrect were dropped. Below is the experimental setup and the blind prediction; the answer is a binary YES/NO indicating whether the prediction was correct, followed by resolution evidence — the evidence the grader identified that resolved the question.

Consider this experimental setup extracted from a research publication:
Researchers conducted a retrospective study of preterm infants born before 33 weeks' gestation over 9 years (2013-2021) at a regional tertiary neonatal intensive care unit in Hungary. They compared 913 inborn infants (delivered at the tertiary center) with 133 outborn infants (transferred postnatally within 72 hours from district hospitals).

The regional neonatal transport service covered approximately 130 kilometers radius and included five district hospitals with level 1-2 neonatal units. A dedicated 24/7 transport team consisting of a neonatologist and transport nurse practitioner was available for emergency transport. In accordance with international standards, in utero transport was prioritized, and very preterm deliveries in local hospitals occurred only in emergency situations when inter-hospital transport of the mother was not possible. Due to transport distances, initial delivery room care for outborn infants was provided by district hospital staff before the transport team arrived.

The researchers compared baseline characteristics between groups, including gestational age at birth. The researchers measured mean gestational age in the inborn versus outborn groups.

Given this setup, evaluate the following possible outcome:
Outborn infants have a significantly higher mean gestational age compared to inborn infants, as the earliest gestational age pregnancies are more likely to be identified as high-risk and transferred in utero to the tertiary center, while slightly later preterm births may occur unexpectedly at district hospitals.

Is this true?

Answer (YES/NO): NO